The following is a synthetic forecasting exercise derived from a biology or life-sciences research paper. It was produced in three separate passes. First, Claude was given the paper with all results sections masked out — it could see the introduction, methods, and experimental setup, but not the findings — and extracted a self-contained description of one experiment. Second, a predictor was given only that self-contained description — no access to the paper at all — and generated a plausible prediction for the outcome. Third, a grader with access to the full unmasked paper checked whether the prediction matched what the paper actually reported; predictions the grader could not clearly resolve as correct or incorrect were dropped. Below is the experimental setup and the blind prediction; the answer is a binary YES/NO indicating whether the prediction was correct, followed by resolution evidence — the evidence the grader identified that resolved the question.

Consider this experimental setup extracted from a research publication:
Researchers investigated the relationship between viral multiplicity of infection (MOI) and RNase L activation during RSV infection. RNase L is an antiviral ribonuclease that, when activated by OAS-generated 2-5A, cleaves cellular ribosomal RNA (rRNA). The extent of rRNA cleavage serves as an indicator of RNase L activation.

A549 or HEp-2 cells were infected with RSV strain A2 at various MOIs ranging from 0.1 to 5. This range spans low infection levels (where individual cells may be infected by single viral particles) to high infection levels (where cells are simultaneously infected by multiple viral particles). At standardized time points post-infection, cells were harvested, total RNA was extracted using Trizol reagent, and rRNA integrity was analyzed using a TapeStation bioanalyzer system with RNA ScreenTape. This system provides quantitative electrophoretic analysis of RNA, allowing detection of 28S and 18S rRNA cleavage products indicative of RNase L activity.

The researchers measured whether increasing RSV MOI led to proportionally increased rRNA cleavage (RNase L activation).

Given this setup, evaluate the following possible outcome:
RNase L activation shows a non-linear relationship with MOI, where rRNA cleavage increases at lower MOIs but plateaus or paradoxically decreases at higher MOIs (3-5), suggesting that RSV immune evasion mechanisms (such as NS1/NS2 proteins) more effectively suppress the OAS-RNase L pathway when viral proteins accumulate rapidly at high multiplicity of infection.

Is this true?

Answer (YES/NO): NO